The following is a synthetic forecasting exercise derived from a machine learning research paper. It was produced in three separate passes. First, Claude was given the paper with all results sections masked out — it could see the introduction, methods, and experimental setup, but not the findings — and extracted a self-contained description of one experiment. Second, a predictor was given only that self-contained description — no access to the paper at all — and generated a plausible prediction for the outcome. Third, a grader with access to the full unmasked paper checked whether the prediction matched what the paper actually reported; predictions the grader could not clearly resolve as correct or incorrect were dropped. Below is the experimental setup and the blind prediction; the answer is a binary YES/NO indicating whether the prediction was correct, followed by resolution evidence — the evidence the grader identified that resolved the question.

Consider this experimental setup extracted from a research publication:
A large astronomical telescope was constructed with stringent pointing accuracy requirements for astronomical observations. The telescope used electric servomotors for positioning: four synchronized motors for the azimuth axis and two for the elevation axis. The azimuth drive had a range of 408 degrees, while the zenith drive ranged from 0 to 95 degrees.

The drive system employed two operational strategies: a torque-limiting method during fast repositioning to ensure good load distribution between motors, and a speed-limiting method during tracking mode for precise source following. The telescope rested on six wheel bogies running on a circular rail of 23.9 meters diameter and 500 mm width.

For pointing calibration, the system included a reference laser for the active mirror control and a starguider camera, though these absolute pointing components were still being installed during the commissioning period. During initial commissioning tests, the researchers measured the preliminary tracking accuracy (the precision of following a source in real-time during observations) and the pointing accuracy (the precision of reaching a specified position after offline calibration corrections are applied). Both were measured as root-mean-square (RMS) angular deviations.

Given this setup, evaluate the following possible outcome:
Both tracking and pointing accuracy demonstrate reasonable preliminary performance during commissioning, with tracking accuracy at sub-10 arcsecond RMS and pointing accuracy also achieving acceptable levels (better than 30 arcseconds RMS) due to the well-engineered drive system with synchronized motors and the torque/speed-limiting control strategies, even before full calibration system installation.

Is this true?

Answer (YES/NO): NO